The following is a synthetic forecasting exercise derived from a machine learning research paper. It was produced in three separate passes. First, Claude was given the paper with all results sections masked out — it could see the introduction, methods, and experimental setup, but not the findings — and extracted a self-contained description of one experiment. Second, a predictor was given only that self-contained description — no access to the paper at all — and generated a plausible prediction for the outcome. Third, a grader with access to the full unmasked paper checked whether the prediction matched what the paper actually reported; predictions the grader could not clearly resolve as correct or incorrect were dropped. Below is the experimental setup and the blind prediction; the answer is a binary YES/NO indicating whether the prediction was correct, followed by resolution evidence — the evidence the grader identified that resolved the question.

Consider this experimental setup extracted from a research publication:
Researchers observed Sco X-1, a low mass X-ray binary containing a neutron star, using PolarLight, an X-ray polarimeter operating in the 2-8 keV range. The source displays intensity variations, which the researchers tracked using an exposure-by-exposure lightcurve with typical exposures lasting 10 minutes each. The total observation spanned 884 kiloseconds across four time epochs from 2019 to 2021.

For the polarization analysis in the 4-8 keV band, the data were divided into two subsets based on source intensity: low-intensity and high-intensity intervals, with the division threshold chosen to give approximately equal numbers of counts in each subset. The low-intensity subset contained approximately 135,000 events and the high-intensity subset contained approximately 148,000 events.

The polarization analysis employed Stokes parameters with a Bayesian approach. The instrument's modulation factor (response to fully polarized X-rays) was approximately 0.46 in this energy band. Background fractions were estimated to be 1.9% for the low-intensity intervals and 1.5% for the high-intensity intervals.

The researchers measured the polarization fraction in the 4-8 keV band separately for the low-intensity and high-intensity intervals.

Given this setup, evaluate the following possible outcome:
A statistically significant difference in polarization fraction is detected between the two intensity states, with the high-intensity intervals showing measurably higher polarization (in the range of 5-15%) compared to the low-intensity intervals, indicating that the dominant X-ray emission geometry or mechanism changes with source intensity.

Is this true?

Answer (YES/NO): NO